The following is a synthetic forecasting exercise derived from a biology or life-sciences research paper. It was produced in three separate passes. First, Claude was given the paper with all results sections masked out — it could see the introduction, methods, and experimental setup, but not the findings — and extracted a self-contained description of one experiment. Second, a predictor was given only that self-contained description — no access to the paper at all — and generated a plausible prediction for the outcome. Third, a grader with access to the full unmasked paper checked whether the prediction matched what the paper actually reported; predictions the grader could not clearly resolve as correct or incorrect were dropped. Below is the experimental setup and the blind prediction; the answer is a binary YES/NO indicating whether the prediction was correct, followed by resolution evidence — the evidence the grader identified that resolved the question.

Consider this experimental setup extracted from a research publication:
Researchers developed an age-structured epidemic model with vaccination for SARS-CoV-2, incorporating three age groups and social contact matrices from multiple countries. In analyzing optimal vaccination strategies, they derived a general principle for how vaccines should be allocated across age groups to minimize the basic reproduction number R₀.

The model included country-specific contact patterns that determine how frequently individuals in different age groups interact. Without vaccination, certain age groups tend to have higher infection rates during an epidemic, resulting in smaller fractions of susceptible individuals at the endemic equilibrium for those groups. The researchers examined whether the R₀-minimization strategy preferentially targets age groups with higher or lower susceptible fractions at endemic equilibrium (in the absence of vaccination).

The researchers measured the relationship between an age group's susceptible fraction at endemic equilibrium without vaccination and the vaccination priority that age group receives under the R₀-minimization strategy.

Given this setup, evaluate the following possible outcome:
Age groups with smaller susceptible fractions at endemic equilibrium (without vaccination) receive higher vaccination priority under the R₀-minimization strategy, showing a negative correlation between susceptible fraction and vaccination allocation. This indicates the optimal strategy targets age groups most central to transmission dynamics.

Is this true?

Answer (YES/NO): YES